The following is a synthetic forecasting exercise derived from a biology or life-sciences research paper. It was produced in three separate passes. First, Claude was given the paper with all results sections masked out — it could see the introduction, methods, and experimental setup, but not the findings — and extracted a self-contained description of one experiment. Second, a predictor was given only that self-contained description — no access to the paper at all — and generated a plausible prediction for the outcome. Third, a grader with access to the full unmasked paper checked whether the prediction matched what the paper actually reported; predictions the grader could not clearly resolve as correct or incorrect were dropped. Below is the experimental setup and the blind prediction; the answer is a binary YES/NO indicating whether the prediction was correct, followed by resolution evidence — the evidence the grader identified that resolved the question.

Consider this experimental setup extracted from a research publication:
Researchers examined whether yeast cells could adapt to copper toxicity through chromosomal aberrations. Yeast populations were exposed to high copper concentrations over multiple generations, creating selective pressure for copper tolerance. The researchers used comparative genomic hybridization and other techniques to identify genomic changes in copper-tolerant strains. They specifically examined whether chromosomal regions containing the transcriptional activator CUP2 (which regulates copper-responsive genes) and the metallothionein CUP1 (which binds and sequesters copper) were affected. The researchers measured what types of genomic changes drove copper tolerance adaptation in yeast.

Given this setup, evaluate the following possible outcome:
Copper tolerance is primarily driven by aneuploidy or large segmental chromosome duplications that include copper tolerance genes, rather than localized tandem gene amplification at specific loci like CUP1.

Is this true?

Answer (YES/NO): YES